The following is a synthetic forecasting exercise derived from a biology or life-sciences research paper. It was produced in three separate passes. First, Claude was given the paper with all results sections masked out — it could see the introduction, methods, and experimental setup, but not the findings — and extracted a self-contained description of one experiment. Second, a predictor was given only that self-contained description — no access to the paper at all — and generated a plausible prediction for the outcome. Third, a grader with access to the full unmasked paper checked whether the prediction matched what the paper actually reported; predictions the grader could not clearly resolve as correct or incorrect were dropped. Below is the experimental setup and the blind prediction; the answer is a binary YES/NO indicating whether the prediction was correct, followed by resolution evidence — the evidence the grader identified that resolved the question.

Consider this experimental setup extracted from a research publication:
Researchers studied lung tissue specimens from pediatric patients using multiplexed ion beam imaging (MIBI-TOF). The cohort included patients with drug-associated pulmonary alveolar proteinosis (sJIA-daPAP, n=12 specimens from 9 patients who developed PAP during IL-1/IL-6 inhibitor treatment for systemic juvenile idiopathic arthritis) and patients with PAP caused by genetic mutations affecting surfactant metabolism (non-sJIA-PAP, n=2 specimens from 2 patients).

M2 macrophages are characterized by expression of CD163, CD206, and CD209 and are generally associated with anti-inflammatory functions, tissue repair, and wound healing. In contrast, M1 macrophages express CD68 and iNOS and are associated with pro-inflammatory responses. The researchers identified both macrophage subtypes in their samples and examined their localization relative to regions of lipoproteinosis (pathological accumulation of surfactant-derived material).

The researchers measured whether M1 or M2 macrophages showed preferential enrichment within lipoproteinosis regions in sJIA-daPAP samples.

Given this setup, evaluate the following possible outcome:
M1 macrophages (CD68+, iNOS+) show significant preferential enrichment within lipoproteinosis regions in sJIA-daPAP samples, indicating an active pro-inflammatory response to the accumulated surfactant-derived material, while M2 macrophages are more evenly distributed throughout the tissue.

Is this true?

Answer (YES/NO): NO